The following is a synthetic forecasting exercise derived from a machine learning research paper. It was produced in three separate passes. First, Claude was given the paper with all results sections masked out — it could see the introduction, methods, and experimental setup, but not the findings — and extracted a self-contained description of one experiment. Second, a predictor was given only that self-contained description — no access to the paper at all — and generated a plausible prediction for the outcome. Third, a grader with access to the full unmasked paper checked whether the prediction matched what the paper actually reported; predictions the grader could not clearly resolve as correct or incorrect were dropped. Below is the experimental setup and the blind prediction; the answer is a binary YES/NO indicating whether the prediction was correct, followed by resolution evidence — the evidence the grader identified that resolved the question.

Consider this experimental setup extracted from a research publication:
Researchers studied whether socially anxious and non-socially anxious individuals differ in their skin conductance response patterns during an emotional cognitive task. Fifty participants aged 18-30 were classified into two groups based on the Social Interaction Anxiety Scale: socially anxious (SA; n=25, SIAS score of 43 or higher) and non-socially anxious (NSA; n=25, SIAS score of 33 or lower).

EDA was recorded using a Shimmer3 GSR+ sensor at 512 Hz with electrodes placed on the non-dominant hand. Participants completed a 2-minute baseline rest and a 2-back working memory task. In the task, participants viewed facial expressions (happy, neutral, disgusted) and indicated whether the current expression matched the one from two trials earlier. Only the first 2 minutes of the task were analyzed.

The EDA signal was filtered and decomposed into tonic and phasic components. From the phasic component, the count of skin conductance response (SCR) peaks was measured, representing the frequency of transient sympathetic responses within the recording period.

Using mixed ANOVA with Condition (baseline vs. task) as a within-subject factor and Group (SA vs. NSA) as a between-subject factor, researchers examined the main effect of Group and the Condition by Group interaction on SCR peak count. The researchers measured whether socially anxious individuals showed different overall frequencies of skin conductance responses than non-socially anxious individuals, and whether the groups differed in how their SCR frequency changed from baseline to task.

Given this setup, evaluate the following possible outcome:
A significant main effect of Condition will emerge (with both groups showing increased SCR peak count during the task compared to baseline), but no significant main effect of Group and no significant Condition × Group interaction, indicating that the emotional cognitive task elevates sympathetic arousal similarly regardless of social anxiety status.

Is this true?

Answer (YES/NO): YES